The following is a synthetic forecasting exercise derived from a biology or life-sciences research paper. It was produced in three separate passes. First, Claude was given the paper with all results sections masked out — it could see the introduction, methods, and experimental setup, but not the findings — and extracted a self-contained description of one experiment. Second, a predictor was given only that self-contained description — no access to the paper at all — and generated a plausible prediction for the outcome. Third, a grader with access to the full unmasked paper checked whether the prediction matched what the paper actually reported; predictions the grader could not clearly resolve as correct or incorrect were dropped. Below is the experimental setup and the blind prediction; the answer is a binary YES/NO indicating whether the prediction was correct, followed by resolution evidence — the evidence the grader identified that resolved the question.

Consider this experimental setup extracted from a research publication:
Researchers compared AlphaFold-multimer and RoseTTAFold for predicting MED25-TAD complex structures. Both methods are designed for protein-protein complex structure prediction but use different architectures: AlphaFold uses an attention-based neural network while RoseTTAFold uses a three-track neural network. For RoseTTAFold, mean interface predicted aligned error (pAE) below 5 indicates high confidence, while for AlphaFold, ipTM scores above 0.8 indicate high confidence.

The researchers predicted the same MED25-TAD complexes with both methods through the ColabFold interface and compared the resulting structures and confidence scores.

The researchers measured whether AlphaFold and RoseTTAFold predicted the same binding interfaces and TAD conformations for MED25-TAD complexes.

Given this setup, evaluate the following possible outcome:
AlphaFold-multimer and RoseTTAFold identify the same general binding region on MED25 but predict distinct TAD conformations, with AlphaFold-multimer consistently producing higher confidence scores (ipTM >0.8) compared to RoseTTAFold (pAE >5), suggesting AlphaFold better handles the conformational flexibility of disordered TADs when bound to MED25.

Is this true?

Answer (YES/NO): NO